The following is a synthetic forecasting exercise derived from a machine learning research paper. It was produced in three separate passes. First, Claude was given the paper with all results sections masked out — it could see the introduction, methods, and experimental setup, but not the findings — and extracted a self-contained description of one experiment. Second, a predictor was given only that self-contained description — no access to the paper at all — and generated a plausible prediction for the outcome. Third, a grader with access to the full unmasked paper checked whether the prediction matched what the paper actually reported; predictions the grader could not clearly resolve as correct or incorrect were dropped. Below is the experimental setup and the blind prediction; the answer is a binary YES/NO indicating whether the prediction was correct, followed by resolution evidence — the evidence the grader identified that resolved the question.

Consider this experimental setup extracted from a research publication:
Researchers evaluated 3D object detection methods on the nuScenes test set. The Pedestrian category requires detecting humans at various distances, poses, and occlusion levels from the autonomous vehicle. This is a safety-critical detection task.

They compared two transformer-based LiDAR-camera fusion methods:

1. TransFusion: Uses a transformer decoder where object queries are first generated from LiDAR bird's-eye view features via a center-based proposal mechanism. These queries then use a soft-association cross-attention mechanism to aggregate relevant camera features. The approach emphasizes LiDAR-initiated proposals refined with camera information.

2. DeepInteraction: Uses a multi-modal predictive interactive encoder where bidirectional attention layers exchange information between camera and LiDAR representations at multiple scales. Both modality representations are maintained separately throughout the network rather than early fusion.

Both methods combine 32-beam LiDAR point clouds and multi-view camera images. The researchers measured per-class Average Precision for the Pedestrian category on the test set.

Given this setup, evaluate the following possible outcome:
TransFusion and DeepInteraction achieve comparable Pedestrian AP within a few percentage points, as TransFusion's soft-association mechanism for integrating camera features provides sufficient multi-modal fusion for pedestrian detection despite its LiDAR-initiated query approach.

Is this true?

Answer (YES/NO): YES